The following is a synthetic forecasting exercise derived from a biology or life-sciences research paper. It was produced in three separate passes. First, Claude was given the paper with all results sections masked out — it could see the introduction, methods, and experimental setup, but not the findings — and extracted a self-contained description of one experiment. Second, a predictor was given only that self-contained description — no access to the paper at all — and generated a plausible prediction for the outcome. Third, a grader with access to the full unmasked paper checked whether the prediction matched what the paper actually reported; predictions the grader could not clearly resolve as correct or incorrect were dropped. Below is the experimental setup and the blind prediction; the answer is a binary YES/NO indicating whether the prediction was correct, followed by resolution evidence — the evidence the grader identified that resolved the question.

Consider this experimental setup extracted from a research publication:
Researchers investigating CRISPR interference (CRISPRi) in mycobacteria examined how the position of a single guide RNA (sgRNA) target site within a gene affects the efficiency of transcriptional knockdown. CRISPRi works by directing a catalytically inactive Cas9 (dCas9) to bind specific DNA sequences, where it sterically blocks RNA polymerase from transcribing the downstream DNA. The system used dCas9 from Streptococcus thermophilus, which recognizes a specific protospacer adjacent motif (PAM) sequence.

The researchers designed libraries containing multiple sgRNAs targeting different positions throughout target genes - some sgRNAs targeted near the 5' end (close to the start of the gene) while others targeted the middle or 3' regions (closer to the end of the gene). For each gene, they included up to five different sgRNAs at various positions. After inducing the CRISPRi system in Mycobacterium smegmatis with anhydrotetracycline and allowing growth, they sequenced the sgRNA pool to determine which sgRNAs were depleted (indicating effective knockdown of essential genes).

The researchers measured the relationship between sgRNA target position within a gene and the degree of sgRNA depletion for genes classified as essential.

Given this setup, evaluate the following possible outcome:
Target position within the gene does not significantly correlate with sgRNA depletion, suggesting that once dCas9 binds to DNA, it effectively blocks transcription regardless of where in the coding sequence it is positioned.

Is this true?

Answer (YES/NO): YES